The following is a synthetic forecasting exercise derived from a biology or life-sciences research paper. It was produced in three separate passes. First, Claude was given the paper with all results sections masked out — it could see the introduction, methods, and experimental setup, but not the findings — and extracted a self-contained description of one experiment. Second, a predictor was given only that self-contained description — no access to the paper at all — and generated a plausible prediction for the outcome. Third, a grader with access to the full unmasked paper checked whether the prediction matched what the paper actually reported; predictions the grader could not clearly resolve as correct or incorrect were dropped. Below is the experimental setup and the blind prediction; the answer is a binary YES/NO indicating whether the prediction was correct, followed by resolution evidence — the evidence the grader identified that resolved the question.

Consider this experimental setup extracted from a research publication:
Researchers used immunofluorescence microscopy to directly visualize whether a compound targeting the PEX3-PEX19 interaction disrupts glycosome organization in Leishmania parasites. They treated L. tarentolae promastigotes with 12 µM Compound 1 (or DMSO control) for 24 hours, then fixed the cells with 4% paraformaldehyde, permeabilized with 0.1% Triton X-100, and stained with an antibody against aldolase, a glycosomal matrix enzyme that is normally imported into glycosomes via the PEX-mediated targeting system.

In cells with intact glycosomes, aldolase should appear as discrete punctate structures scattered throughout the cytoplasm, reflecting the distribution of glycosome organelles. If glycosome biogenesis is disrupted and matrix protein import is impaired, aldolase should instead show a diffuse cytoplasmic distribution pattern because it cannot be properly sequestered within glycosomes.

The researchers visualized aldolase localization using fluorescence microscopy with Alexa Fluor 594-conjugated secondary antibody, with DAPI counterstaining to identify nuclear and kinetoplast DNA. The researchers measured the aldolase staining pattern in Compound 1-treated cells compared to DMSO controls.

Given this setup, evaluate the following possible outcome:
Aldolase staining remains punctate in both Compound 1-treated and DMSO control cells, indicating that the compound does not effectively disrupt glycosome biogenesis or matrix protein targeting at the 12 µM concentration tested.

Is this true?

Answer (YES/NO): NO